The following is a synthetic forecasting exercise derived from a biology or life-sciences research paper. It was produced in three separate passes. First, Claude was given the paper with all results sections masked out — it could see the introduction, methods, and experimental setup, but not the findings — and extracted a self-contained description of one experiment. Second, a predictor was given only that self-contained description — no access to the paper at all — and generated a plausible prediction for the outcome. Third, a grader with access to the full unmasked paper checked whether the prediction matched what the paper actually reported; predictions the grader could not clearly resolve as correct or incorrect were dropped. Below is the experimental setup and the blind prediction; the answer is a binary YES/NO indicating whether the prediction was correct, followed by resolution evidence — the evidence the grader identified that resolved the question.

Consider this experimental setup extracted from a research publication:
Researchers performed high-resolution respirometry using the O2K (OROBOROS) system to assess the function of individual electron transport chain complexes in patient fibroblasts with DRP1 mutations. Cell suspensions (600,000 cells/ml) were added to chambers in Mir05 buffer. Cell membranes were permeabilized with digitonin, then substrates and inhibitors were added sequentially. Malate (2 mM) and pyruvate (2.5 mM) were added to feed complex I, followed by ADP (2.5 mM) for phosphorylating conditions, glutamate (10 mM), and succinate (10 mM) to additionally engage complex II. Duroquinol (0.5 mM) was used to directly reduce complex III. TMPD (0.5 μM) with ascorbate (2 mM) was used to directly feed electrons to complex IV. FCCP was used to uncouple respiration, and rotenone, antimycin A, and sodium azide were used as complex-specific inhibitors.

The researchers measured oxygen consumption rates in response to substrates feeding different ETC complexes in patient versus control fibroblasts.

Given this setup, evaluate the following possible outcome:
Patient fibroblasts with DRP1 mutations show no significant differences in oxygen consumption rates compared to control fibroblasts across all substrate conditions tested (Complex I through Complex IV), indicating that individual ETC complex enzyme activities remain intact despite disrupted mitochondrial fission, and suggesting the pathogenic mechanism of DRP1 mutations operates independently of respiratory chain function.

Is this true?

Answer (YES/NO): NO